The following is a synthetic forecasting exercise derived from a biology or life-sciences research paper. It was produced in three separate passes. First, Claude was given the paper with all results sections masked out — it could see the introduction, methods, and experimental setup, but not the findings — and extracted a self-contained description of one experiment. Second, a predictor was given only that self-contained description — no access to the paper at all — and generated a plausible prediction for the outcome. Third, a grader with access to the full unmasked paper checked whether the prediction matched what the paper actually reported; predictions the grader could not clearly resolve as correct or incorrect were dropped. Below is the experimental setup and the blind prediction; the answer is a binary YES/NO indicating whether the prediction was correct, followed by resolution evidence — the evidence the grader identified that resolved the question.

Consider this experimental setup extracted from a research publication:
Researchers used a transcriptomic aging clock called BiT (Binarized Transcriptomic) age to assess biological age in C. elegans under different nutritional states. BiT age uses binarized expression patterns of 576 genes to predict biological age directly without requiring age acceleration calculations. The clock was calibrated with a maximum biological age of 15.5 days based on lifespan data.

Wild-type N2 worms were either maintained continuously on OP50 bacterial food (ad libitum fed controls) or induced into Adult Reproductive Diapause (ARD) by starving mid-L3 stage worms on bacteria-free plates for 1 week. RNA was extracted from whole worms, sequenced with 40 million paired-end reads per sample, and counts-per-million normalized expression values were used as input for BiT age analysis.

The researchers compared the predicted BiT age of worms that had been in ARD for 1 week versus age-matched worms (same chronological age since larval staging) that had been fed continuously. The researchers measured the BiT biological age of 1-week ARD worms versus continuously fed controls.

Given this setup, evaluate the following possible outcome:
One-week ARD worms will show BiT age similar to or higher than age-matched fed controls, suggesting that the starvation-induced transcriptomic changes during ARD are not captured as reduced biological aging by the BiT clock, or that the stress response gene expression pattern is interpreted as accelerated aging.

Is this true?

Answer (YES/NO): NO